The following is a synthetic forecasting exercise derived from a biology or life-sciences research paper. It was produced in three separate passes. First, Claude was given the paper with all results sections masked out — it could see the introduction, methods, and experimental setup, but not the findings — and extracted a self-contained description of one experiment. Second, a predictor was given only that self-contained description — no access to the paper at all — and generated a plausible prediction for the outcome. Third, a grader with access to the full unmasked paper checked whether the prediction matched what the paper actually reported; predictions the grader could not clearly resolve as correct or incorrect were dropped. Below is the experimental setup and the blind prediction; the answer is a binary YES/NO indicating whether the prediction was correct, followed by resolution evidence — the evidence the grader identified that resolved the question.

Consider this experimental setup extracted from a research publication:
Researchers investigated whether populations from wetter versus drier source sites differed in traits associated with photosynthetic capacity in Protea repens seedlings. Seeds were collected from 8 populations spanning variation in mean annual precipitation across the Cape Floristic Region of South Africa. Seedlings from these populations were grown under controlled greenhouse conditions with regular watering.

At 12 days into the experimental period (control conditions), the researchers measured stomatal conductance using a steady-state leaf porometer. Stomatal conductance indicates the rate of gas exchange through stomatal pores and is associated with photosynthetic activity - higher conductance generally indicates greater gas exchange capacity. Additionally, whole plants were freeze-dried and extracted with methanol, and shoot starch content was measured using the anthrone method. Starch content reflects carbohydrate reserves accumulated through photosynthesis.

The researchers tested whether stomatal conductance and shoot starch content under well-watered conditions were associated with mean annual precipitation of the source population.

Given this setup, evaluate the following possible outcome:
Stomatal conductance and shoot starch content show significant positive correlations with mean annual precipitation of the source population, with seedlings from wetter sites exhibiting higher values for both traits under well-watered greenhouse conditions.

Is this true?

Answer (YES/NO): YES